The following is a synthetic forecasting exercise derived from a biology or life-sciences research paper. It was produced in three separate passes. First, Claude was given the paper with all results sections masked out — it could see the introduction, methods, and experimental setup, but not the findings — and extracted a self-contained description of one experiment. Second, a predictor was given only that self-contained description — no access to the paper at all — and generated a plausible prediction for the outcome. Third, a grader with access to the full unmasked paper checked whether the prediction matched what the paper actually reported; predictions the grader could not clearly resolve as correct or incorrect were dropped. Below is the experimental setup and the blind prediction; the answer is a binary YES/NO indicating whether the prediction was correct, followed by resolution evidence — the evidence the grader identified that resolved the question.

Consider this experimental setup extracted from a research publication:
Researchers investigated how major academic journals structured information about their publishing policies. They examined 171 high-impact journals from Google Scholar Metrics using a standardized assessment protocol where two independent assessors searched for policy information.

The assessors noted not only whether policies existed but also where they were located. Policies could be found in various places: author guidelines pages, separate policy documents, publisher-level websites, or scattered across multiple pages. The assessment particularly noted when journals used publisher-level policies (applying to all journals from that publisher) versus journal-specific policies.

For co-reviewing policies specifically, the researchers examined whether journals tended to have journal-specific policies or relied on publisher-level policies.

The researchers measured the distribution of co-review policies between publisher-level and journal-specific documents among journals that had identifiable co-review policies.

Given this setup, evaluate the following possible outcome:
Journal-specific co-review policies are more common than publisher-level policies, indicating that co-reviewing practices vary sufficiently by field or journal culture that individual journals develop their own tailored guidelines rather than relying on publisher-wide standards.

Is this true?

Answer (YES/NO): NO